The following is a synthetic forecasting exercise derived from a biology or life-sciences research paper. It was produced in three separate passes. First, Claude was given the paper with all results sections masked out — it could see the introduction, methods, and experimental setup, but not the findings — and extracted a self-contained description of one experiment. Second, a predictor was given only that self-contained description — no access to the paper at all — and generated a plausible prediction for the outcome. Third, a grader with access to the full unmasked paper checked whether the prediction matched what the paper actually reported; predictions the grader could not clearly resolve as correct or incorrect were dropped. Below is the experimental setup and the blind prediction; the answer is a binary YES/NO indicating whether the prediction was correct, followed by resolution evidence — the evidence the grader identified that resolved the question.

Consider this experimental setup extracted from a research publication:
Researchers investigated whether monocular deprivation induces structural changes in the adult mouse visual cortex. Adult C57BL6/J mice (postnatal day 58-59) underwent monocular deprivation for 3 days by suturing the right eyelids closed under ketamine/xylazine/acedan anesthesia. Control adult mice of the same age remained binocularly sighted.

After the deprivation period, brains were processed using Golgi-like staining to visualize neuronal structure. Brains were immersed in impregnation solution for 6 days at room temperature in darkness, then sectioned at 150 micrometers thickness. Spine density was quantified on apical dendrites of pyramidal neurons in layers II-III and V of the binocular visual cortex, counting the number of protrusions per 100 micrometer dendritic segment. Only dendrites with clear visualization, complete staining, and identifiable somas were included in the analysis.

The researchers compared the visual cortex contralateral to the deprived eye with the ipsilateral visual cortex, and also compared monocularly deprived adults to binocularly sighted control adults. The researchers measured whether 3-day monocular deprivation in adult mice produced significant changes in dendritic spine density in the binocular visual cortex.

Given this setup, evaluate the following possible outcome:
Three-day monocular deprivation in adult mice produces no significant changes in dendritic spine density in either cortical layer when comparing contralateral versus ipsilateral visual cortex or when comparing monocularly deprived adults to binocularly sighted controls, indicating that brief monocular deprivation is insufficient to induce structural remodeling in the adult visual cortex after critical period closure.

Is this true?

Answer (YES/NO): YES